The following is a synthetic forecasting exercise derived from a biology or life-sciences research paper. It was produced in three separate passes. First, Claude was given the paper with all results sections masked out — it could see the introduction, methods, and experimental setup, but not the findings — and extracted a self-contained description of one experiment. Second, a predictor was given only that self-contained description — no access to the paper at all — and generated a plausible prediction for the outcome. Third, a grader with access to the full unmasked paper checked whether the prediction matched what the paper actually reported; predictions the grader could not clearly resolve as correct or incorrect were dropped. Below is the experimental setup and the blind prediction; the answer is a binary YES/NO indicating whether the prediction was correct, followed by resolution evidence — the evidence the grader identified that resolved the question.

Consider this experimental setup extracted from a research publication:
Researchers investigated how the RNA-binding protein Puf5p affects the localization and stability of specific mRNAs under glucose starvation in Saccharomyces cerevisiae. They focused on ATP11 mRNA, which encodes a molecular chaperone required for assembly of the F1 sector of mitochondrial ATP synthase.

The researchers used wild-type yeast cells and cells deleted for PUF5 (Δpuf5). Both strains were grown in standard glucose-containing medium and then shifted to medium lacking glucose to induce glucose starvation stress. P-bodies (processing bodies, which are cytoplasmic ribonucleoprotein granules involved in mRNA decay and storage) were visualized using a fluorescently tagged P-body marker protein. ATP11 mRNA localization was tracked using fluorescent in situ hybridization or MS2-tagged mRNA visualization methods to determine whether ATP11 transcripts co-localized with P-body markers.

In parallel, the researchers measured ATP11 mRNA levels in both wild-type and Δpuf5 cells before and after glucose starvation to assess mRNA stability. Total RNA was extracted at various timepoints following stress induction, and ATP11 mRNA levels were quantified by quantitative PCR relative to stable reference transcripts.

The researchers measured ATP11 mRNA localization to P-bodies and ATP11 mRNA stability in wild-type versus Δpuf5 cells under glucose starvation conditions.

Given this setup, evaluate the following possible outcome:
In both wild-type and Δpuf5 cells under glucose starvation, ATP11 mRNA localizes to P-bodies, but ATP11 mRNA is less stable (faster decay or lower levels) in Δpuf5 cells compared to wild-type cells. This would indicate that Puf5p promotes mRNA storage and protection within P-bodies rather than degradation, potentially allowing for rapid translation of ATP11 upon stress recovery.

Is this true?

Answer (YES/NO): NO